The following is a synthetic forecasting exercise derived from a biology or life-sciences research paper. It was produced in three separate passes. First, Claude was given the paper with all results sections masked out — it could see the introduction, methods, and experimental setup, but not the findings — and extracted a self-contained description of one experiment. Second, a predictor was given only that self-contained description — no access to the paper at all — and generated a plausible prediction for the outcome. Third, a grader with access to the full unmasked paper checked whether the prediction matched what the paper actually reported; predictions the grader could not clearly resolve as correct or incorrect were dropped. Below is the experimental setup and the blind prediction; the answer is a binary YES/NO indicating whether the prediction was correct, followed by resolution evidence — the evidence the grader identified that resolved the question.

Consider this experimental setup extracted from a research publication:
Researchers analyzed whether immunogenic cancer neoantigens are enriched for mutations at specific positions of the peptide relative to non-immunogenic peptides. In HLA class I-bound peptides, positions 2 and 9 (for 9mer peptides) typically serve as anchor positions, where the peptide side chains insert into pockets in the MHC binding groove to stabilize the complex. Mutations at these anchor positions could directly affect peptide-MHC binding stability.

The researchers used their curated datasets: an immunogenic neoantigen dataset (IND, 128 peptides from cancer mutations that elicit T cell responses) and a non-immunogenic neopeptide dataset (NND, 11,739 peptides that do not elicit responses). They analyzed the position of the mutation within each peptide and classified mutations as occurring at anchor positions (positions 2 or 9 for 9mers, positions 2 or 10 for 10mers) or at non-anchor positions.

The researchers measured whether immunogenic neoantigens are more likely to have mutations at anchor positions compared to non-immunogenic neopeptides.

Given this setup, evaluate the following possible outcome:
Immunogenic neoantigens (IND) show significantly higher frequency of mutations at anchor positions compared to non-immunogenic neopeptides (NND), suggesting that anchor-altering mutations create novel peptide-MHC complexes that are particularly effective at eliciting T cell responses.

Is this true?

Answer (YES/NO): NO